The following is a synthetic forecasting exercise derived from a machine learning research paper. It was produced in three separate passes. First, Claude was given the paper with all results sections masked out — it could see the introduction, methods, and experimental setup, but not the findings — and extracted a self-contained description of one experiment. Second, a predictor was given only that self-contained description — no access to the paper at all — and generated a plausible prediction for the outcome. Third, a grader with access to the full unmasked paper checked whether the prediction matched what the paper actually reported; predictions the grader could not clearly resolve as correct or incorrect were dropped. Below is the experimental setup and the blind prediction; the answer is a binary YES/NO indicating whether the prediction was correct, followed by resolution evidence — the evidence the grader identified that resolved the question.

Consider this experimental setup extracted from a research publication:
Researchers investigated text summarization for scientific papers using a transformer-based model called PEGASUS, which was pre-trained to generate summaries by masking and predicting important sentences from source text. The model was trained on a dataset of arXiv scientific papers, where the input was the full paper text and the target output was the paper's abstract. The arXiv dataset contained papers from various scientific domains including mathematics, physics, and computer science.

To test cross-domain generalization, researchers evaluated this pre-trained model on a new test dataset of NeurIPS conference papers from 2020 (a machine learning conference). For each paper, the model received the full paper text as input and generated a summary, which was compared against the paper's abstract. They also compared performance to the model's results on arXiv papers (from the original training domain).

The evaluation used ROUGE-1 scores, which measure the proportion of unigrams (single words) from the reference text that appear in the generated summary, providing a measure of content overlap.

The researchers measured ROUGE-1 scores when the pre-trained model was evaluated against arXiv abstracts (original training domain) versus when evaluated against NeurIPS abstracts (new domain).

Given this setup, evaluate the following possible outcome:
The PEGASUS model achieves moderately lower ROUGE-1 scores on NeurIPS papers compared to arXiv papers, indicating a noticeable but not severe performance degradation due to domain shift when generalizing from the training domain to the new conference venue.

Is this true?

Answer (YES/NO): NO